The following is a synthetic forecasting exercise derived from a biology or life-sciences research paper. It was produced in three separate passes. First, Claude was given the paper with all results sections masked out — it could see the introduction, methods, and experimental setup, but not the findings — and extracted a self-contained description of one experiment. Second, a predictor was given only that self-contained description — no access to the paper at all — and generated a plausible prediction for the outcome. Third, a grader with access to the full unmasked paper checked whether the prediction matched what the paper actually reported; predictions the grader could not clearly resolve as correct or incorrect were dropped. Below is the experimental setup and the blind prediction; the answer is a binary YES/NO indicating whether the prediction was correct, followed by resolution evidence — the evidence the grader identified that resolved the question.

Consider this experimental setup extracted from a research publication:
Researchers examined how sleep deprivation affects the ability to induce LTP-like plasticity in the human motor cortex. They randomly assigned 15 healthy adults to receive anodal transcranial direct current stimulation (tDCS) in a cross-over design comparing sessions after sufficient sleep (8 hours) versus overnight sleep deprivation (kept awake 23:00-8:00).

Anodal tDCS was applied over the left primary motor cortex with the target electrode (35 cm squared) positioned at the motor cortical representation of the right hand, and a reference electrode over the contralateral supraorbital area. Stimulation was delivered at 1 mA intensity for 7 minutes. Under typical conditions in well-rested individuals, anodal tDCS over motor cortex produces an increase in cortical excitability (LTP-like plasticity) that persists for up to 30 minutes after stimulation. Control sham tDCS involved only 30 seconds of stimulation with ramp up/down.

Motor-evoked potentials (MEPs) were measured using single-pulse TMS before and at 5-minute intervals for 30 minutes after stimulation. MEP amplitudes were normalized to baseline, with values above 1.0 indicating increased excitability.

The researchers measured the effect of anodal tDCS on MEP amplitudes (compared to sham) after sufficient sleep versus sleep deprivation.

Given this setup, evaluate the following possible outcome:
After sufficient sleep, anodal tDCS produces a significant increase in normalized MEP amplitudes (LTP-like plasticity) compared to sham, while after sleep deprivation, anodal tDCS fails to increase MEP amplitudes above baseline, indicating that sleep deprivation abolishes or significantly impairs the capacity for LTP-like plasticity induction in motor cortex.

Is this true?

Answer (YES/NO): YES